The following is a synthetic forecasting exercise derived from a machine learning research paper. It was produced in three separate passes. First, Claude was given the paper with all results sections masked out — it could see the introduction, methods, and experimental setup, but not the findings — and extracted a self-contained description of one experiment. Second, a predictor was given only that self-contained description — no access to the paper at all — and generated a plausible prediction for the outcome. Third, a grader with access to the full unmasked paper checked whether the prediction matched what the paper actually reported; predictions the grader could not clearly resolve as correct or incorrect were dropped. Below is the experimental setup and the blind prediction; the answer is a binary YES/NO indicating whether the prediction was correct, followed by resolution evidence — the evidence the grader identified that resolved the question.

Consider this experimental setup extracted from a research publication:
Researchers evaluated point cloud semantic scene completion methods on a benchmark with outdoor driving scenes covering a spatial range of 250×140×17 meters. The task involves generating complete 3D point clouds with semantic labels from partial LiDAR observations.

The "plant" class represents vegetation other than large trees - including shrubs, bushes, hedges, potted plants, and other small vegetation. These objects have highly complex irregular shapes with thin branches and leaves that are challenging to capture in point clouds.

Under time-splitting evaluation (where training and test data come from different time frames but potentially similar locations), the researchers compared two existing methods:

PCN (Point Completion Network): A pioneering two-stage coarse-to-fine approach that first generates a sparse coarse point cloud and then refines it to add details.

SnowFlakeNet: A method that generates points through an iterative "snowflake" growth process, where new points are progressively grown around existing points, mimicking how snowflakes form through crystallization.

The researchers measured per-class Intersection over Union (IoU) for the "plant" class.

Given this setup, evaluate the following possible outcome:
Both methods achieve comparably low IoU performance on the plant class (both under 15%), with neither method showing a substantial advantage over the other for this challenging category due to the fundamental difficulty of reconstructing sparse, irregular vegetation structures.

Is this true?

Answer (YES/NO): NO